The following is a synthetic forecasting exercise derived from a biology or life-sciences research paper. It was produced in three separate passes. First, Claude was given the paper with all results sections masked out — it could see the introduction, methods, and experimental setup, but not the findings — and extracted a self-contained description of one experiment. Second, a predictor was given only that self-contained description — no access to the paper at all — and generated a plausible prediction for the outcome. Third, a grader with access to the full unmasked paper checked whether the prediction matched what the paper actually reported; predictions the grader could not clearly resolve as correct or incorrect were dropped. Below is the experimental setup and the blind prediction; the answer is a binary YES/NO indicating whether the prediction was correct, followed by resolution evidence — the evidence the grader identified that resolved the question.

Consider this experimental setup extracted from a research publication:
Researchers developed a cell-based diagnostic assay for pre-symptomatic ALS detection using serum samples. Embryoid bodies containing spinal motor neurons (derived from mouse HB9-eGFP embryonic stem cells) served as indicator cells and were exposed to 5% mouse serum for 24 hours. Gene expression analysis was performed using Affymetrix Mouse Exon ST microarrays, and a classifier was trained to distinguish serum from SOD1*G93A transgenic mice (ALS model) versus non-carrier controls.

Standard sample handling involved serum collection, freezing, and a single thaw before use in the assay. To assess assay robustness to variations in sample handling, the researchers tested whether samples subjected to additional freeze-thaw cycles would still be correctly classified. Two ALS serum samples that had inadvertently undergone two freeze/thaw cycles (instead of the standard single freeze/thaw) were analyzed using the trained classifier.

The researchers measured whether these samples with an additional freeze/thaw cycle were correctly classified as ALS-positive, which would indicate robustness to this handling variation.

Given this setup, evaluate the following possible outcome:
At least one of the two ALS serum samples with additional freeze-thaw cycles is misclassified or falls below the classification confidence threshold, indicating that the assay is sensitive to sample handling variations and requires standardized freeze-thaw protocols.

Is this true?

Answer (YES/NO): NO